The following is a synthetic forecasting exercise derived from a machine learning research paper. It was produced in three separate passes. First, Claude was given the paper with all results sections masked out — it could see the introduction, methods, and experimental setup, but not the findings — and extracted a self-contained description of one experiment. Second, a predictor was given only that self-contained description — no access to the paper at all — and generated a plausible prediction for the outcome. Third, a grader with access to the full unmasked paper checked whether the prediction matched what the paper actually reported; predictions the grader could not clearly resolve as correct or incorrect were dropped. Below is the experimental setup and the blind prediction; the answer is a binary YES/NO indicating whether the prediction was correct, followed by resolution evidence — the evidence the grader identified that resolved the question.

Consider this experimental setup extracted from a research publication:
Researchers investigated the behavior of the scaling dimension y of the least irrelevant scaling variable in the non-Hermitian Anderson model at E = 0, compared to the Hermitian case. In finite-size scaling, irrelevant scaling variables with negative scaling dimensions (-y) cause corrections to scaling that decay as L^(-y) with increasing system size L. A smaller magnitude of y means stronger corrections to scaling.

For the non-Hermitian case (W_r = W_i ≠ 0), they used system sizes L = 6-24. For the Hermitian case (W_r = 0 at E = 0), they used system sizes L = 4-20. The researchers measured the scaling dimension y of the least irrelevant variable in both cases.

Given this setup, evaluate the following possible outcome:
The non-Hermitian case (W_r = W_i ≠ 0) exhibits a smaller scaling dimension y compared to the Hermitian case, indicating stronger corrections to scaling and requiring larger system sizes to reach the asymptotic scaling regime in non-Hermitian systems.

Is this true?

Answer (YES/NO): YES